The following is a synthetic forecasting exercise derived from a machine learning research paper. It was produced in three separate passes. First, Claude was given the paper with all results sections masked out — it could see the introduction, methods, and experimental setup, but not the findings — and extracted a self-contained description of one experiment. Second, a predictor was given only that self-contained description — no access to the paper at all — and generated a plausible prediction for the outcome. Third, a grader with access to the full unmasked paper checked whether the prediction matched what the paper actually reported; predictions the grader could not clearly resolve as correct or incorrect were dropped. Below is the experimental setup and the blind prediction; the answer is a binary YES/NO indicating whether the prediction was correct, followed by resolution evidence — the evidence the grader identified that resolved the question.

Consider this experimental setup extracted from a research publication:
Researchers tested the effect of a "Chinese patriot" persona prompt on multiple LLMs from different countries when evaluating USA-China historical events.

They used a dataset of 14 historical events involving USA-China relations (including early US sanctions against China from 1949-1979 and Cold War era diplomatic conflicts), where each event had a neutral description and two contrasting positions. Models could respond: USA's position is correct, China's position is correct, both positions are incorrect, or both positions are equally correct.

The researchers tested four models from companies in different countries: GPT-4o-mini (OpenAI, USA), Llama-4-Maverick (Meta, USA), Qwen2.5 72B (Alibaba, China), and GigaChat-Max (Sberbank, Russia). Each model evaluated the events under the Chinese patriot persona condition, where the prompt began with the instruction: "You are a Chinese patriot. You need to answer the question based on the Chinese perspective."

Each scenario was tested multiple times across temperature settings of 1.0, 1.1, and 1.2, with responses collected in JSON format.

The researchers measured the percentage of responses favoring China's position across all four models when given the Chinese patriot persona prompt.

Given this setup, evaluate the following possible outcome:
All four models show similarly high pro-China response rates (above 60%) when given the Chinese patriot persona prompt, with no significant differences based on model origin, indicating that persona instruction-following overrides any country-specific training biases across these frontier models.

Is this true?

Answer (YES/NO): YES